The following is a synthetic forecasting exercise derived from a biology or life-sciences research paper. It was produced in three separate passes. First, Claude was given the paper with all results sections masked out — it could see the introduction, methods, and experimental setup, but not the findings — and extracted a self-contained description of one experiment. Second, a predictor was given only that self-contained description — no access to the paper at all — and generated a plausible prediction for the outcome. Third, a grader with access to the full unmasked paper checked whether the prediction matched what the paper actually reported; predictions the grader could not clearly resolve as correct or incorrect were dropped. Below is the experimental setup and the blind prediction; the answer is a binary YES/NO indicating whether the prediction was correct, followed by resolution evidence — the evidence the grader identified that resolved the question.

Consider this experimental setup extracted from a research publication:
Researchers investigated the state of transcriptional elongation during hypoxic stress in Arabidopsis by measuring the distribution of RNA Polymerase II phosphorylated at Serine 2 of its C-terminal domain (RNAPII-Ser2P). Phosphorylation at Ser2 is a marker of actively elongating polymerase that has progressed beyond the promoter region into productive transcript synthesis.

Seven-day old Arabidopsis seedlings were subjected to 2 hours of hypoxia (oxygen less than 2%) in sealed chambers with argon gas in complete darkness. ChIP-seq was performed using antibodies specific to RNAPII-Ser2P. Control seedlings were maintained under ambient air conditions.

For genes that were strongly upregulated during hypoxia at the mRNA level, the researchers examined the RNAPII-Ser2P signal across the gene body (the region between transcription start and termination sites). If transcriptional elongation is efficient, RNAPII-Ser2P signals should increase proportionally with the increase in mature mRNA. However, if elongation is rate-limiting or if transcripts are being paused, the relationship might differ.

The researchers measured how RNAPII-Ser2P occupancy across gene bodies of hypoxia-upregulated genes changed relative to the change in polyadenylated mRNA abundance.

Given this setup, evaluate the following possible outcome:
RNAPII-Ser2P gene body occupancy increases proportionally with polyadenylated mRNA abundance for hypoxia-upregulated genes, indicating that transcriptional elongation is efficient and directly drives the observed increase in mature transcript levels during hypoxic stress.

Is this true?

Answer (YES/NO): YES